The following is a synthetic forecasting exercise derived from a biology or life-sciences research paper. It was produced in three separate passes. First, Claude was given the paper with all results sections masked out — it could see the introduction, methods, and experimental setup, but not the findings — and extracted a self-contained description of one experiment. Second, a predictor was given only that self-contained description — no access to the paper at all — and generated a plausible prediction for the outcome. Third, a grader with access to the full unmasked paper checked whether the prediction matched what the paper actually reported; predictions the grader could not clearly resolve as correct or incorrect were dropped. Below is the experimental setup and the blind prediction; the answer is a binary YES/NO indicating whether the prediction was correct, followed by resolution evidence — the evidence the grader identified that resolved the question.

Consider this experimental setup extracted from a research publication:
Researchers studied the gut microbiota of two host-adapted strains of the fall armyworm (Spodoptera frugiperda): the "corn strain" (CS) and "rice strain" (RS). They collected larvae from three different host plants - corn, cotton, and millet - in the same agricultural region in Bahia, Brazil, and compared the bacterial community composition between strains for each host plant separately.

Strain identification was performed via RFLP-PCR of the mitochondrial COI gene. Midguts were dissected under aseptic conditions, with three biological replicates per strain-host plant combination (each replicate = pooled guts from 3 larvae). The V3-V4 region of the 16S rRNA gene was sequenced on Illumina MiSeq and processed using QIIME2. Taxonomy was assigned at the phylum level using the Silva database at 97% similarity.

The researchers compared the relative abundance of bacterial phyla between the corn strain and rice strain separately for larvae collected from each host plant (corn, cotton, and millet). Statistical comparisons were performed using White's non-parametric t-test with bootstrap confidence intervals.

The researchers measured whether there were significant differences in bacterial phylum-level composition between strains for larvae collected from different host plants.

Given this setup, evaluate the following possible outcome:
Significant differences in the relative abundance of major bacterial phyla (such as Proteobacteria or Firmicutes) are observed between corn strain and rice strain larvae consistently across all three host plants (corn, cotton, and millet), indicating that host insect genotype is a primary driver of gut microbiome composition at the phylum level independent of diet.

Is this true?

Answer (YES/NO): NO